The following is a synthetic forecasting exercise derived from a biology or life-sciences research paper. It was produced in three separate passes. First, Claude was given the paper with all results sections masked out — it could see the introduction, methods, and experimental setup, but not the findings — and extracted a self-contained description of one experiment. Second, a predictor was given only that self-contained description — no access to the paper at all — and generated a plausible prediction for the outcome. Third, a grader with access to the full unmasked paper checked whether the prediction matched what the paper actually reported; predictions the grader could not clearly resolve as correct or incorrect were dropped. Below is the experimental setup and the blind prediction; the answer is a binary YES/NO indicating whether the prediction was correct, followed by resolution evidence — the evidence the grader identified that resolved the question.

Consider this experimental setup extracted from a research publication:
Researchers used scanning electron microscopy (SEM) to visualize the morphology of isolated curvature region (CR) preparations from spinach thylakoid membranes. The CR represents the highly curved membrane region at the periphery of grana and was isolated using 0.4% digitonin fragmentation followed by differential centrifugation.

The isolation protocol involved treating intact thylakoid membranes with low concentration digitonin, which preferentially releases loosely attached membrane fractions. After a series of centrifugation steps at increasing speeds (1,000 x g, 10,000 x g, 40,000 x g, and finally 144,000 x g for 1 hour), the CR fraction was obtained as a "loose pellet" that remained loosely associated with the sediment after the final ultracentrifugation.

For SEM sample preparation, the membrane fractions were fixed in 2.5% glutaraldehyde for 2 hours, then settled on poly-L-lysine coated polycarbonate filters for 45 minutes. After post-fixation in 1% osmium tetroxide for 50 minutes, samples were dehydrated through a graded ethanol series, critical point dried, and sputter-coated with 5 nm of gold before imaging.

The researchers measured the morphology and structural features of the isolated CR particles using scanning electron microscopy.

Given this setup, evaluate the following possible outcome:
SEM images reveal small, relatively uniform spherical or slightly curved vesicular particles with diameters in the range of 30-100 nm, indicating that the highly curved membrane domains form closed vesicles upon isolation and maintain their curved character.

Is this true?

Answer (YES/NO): NO